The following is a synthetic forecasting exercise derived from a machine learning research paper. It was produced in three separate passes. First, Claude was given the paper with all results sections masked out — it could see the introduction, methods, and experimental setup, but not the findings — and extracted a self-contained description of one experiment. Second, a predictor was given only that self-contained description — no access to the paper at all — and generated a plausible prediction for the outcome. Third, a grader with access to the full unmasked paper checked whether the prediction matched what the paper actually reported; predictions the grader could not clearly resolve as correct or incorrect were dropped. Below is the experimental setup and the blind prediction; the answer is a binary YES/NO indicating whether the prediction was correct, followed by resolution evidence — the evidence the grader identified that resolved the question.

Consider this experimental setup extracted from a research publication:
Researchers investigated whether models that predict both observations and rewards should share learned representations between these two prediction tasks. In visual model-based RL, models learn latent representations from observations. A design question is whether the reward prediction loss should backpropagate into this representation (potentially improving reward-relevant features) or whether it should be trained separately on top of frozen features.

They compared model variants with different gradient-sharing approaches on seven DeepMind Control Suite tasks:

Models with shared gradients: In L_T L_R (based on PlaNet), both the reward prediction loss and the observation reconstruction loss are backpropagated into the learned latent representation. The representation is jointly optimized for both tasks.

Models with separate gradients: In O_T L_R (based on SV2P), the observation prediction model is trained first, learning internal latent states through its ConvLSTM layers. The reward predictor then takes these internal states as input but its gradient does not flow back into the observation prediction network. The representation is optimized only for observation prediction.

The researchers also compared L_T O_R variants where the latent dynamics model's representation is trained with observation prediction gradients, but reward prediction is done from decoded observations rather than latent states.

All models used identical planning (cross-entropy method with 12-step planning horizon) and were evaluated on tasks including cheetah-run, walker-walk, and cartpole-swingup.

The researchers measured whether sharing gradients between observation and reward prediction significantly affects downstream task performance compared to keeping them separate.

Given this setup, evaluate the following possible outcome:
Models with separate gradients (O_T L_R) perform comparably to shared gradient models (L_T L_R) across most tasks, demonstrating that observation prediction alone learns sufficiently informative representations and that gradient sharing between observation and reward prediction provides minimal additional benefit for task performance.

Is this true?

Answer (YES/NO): NO